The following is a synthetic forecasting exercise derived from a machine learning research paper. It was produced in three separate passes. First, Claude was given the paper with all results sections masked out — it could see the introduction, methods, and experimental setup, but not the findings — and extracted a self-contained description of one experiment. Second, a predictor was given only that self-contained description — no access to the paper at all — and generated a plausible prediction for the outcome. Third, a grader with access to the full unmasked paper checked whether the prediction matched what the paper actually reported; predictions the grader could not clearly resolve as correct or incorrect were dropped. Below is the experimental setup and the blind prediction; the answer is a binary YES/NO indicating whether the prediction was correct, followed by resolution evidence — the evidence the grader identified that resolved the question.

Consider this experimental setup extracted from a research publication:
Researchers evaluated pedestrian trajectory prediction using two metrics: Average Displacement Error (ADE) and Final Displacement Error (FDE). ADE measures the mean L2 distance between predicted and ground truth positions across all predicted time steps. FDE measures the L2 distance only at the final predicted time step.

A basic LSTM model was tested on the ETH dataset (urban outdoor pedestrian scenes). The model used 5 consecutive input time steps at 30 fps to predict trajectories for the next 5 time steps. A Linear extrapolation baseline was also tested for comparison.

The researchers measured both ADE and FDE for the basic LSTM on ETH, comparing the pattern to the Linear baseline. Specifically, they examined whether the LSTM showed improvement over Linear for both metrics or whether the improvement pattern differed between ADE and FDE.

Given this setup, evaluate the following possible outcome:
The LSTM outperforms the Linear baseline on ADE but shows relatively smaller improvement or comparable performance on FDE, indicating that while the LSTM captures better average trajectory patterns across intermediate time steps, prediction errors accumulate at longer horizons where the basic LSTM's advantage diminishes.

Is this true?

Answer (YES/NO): YES